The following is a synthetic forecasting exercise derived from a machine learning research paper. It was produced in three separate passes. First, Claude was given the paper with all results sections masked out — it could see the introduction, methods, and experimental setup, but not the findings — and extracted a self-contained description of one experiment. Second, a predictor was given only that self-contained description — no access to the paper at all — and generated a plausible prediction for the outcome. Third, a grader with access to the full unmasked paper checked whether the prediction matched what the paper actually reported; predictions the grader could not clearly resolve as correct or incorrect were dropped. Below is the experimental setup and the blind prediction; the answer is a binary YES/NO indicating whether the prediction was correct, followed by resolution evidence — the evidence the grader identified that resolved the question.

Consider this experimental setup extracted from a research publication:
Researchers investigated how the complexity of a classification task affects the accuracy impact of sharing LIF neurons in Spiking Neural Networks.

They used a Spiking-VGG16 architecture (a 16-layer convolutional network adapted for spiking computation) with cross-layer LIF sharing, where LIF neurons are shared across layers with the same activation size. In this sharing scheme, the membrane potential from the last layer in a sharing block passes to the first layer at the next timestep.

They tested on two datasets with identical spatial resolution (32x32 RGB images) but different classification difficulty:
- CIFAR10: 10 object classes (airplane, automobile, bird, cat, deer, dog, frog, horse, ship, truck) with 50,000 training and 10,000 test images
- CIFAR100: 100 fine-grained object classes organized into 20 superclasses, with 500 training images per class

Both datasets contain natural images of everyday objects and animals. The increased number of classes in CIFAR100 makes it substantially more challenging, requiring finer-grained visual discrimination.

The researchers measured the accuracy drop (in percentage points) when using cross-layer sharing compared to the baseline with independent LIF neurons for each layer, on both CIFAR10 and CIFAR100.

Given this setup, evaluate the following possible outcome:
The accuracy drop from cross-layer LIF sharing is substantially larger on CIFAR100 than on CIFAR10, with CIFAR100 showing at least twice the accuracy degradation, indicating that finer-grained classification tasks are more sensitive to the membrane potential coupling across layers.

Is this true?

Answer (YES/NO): NO